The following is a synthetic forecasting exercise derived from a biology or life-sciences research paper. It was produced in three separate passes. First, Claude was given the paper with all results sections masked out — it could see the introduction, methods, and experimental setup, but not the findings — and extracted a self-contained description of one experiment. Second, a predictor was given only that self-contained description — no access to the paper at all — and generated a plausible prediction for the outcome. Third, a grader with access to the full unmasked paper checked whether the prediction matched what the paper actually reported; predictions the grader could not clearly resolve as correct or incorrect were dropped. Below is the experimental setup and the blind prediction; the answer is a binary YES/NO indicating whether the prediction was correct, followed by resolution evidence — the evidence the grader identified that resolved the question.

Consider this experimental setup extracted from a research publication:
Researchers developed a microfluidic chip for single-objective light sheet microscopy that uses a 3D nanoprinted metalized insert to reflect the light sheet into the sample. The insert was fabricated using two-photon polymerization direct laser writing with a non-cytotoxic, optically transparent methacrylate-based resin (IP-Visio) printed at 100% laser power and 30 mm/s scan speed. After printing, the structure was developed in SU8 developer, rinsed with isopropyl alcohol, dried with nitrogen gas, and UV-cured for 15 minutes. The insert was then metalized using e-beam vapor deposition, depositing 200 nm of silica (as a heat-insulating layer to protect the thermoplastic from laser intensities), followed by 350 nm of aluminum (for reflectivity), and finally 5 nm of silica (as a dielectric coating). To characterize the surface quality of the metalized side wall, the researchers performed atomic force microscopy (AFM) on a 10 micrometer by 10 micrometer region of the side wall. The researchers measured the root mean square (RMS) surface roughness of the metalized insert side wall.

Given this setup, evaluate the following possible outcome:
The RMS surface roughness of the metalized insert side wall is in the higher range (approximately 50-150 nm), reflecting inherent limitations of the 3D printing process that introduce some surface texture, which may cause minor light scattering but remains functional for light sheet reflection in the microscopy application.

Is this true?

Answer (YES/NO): NO